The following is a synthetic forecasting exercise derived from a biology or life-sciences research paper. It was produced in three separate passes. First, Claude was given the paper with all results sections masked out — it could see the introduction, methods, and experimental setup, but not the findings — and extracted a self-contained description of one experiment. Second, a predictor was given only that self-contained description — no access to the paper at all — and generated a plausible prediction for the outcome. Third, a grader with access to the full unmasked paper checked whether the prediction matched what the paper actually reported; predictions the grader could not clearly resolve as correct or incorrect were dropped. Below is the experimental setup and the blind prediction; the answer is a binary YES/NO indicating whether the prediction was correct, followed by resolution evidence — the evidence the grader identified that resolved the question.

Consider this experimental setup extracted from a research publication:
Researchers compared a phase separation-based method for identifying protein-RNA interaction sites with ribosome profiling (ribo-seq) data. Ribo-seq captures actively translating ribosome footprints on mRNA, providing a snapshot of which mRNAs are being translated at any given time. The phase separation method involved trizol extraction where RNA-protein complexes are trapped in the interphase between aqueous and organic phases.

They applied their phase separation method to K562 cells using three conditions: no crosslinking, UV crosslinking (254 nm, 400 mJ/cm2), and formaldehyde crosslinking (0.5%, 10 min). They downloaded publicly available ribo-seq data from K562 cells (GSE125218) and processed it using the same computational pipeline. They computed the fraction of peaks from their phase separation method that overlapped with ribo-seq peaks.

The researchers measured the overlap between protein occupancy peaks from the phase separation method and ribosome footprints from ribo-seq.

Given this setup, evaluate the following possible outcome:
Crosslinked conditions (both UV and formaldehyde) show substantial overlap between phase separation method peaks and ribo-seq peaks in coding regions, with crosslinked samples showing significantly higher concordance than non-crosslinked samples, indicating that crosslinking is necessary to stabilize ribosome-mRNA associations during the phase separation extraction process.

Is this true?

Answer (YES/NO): NO